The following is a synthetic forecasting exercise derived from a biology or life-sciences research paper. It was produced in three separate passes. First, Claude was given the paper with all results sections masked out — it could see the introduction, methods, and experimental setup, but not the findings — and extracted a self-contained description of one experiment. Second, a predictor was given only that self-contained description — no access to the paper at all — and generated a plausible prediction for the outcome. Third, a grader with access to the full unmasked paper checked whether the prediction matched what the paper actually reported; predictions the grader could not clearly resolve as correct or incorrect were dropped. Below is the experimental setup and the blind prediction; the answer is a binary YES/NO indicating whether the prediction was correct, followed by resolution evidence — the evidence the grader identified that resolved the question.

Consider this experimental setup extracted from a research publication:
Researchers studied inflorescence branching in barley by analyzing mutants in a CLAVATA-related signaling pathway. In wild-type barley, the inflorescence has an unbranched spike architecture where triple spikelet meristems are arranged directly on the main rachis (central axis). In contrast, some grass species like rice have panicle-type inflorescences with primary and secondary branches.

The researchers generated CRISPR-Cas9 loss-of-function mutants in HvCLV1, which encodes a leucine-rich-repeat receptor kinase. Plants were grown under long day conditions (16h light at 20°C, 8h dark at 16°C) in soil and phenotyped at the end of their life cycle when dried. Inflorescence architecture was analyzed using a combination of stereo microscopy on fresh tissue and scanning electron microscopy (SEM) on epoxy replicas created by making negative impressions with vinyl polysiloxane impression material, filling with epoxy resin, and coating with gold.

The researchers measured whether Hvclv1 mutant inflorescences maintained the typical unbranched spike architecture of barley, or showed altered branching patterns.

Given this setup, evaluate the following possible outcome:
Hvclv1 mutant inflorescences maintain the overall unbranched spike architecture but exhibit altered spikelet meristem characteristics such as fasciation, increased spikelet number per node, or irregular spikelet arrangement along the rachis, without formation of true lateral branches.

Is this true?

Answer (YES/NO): NO